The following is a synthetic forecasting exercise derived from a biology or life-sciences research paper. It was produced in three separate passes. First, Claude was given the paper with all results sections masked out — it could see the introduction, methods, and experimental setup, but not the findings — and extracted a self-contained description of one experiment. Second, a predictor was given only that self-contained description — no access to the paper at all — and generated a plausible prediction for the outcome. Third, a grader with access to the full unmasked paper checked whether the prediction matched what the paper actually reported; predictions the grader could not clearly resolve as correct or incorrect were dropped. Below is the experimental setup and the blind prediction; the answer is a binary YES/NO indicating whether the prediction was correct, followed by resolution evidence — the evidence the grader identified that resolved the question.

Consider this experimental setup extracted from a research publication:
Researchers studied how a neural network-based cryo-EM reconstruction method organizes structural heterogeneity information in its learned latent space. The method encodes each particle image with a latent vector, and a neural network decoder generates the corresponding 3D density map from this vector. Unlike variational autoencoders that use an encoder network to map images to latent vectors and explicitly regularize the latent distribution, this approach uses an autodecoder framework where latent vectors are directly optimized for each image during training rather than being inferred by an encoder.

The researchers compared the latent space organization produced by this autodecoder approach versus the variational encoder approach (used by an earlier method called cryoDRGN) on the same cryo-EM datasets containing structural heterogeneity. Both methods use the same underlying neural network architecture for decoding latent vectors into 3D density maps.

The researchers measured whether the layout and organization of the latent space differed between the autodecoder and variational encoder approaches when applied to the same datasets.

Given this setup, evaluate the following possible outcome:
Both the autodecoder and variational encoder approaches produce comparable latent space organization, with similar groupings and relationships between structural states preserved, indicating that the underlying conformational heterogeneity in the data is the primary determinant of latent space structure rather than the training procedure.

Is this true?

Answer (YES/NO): NO